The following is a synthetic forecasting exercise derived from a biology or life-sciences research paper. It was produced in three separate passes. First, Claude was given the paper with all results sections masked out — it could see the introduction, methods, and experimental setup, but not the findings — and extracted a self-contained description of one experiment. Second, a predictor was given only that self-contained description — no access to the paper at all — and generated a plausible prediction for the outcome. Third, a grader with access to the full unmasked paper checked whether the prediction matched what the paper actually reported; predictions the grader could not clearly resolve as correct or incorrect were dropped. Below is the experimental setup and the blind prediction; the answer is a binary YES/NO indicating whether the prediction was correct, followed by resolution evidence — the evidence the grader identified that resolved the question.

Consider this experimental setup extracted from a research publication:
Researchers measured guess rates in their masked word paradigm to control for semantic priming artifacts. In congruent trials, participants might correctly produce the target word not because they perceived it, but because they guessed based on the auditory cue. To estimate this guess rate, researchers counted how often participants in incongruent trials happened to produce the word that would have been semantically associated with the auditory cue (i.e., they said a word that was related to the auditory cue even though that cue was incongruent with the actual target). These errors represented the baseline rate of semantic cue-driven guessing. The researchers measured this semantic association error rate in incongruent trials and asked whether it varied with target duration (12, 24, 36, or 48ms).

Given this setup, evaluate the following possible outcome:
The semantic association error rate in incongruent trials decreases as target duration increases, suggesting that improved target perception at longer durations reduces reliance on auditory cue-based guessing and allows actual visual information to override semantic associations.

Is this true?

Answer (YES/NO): YES